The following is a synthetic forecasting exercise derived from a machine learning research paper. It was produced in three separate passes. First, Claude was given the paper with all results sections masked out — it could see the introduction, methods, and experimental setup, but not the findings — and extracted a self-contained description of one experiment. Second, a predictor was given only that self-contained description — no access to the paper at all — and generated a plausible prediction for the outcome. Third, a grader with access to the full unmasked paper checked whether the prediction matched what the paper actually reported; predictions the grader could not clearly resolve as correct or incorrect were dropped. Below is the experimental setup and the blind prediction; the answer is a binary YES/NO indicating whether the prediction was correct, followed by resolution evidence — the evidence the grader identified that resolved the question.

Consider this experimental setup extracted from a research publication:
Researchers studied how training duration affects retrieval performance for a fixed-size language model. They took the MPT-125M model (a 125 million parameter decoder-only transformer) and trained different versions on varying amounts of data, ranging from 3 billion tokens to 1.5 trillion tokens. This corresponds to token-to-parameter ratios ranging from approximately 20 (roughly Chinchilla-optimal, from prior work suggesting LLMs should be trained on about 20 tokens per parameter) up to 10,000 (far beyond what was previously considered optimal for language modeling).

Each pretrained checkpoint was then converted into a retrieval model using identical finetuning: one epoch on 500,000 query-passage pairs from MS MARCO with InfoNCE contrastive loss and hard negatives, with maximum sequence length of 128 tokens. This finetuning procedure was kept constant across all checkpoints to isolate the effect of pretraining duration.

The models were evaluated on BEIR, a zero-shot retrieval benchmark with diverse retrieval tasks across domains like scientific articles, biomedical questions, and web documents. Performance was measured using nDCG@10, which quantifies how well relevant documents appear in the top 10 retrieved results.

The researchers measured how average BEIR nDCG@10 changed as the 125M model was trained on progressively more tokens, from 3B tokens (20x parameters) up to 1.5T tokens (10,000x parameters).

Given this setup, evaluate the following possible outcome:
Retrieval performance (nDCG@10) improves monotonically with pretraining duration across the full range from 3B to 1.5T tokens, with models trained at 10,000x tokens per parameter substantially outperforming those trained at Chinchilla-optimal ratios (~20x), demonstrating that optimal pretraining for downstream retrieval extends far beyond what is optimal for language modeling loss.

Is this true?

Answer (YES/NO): YES